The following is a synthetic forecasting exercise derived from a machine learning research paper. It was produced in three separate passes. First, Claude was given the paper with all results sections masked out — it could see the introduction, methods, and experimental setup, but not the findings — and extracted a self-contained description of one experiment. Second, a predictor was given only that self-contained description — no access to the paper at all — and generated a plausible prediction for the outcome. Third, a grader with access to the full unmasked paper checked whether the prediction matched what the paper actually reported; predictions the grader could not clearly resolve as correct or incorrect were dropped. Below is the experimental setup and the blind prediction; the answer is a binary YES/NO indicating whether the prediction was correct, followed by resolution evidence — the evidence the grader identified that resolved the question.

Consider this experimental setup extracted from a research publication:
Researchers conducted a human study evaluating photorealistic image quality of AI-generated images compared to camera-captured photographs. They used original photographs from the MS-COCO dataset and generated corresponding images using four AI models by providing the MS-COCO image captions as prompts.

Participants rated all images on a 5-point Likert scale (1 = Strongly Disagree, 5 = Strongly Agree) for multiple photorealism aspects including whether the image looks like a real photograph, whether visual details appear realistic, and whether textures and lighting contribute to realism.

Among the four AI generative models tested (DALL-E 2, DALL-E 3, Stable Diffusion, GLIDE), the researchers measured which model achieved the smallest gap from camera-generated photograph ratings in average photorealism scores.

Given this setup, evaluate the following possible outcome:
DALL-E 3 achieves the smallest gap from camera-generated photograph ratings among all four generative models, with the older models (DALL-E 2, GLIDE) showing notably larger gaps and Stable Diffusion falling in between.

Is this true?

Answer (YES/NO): NO